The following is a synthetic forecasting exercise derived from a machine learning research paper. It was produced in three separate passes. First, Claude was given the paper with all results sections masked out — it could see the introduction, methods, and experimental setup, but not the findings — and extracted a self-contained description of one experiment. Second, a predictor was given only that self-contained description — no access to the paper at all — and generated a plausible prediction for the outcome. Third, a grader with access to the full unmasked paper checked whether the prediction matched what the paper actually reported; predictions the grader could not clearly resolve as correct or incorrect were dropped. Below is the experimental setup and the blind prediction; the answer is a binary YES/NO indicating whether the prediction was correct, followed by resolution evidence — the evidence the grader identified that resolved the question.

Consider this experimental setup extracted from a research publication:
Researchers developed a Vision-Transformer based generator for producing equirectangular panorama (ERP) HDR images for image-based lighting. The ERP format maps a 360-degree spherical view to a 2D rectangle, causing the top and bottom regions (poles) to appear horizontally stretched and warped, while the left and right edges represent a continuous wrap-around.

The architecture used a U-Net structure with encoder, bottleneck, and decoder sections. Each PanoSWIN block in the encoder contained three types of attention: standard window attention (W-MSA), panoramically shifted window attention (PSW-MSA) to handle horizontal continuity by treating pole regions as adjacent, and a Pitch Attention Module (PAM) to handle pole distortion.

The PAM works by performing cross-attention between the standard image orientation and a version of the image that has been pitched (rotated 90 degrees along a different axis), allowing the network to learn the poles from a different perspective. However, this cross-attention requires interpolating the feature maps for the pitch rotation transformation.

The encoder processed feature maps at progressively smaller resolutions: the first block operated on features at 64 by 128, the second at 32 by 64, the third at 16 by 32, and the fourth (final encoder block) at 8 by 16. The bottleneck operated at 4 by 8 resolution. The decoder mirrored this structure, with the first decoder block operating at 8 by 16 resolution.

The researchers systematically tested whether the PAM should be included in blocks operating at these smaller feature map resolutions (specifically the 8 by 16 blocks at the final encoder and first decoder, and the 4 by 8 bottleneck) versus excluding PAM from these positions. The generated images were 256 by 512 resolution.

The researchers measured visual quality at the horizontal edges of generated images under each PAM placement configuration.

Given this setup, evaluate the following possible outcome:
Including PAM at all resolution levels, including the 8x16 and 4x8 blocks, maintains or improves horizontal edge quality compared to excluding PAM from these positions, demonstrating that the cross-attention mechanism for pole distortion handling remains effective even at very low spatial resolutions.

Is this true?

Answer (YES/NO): NO